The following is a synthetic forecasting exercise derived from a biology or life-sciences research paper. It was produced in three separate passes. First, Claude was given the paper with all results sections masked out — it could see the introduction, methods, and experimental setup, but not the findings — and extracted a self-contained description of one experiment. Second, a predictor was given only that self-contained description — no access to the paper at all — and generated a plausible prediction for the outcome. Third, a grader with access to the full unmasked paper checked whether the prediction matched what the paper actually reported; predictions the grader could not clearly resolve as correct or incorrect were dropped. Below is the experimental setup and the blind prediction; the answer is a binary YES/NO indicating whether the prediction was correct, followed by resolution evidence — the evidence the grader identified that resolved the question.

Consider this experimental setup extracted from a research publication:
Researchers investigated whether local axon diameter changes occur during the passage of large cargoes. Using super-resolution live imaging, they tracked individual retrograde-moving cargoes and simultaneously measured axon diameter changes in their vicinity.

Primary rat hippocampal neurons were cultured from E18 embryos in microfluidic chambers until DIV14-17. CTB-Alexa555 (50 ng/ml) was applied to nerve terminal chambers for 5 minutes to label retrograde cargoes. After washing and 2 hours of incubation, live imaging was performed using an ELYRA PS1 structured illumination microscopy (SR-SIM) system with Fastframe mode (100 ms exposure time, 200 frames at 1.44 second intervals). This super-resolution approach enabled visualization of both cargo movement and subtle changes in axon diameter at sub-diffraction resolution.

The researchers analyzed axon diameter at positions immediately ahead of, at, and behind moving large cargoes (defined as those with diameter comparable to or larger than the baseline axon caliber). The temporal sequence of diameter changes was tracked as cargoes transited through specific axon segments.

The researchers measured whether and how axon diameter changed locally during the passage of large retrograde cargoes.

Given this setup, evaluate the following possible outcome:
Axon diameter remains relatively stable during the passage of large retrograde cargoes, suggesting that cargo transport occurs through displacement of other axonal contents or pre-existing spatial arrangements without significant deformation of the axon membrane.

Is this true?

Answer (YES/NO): NO